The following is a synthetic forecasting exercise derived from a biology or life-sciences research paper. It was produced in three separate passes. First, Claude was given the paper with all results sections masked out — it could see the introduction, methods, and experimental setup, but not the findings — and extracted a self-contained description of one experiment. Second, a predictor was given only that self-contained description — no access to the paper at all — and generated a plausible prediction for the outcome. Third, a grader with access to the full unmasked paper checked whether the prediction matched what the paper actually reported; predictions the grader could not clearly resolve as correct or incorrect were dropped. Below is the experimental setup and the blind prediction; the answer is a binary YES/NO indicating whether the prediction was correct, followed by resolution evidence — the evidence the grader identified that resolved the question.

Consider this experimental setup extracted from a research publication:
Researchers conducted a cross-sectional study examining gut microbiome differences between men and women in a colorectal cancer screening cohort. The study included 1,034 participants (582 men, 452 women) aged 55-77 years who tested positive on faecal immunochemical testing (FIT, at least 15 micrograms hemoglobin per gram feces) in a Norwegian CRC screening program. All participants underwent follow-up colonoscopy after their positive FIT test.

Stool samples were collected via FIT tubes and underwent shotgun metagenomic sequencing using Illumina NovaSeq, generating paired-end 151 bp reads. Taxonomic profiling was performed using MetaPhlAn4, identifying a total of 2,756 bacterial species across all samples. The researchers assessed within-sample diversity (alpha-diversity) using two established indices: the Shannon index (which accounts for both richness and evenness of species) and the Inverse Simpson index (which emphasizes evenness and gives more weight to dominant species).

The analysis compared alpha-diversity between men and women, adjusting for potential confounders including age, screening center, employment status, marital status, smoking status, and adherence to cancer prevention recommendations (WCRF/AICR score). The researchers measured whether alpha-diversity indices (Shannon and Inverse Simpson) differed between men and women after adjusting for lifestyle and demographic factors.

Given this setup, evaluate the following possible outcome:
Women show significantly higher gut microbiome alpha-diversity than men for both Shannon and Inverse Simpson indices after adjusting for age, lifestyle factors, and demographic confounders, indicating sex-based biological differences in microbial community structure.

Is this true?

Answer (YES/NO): NO